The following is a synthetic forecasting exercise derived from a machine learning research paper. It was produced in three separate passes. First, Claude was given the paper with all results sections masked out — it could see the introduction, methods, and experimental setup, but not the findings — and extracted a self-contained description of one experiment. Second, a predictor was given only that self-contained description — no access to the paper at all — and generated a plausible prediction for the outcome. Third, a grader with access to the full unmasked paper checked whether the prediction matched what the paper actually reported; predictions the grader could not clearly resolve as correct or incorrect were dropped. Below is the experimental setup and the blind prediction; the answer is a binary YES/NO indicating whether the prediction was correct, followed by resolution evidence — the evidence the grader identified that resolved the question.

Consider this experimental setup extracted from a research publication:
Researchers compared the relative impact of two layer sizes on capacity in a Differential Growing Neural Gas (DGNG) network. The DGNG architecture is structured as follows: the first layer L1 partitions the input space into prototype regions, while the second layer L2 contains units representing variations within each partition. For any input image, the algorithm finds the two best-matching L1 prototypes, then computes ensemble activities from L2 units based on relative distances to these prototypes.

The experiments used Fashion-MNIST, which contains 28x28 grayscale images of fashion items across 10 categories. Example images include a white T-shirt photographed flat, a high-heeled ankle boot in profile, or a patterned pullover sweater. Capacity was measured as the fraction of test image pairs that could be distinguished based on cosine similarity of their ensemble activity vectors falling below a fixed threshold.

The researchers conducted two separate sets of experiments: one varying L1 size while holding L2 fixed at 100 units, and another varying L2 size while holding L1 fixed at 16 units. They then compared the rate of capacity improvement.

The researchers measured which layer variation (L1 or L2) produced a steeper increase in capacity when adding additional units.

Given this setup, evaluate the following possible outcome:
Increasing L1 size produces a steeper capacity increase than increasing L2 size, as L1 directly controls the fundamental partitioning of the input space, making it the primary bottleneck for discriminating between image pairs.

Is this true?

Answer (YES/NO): YES